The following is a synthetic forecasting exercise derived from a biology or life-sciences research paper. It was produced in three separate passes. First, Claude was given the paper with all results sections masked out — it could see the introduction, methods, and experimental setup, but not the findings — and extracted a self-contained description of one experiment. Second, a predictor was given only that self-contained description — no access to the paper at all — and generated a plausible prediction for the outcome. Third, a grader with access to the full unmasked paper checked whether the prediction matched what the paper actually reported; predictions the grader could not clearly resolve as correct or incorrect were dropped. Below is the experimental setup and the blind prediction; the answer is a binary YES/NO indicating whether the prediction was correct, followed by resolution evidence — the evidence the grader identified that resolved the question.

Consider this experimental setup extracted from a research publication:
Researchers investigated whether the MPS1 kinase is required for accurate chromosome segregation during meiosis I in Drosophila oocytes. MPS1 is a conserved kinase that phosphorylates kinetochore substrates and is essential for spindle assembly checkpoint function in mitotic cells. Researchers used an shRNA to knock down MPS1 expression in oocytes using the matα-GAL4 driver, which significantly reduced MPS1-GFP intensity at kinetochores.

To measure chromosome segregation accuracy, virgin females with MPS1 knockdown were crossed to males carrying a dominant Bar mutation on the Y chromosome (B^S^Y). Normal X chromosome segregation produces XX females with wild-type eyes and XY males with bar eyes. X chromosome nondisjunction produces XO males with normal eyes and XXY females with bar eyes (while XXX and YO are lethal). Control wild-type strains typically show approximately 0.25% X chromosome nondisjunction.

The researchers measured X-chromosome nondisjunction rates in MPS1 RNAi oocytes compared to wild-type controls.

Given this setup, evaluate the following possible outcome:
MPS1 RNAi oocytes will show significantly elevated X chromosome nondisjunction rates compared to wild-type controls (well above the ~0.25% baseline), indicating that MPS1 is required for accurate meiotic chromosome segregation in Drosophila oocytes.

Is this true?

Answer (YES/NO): YES